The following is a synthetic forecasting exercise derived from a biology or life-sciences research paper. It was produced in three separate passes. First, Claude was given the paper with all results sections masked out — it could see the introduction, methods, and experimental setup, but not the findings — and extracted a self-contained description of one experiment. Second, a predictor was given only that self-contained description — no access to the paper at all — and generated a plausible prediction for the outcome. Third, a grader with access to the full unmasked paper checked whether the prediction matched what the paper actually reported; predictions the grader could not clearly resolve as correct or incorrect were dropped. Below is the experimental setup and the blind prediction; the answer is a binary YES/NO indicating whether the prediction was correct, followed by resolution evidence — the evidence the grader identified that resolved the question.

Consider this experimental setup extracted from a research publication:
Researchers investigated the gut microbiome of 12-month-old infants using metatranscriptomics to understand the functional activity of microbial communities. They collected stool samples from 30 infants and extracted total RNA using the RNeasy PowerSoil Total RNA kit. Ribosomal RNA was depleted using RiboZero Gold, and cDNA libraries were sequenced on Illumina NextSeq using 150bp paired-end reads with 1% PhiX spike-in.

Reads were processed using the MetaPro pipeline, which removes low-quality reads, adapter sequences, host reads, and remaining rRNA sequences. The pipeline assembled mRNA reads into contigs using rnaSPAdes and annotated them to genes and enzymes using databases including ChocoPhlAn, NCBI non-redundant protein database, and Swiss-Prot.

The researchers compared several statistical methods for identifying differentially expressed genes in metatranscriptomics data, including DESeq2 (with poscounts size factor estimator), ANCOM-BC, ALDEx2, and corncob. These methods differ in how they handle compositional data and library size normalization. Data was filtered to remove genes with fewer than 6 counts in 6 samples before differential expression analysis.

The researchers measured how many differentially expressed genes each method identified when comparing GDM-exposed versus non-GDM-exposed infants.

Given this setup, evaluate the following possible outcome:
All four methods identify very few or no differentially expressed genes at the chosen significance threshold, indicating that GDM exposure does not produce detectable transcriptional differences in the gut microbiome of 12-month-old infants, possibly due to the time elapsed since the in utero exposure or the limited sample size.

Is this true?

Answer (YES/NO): NO